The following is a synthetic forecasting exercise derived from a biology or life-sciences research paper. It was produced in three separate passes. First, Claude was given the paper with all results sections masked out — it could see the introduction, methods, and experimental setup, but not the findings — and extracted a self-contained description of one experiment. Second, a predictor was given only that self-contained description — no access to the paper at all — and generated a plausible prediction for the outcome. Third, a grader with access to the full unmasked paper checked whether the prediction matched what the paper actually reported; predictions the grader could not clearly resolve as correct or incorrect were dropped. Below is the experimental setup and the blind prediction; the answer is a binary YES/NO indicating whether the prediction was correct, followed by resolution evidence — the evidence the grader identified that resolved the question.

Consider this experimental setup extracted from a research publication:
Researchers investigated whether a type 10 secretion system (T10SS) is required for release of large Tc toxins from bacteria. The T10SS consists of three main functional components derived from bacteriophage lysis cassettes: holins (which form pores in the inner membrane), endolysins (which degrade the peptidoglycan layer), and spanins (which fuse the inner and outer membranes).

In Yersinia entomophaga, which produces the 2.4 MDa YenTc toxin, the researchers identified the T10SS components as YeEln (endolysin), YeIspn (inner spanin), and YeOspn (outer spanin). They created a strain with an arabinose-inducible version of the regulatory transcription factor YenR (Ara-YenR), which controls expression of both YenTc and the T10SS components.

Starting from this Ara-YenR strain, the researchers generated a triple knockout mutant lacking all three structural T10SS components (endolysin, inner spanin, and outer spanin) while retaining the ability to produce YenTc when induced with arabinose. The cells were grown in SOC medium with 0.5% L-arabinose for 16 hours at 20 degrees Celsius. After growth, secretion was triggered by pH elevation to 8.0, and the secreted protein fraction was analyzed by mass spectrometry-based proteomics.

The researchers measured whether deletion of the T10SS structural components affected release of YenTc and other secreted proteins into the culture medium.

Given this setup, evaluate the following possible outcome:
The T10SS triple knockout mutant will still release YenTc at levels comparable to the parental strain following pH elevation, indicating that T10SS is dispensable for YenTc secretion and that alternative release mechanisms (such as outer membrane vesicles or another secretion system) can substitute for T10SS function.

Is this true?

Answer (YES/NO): NO